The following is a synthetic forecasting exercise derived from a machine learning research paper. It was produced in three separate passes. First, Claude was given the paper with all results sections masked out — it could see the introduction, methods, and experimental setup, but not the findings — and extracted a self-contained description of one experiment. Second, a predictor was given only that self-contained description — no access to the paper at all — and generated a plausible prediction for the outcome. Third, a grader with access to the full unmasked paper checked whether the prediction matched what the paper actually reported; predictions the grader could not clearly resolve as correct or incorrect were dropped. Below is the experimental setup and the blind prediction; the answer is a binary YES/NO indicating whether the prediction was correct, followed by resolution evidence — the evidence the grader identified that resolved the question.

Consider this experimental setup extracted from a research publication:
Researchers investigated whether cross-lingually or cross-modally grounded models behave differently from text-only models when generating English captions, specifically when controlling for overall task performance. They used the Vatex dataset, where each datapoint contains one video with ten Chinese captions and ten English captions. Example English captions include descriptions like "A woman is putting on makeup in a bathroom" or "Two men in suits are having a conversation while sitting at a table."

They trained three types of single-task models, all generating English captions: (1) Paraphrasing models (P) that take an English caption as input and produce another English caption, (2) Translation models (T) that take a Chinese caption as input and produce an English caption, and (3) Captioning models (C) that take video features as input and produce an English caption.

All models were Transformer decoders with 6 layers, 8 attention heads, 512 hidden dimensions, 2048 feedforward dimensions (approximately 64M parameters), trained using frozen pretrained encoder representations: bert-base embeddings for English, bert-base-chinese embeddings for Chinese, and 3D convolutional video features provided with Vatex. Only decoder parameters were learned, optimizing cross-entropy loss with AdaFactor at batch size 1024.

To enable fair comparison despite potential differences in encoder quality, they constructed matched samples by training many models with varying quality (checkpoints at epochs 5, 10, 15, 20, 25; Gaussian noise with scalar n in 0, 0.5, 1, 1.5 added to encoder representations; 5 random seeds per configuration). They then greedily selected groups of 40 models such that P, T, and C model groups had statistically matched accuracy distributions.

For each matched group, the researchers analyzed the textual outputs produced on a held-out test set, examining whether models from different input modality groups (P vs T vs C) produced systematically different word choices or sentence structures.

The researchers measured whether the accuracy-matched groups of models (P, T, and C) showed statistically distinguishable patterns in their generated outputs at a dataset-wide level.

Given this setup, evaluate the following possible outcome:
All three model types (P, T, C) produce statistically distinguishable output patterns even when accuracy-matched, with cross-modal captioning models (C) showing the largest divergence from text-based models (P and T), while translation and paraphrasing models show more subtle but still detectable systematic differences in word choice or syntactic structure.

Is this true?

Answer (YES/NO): YES